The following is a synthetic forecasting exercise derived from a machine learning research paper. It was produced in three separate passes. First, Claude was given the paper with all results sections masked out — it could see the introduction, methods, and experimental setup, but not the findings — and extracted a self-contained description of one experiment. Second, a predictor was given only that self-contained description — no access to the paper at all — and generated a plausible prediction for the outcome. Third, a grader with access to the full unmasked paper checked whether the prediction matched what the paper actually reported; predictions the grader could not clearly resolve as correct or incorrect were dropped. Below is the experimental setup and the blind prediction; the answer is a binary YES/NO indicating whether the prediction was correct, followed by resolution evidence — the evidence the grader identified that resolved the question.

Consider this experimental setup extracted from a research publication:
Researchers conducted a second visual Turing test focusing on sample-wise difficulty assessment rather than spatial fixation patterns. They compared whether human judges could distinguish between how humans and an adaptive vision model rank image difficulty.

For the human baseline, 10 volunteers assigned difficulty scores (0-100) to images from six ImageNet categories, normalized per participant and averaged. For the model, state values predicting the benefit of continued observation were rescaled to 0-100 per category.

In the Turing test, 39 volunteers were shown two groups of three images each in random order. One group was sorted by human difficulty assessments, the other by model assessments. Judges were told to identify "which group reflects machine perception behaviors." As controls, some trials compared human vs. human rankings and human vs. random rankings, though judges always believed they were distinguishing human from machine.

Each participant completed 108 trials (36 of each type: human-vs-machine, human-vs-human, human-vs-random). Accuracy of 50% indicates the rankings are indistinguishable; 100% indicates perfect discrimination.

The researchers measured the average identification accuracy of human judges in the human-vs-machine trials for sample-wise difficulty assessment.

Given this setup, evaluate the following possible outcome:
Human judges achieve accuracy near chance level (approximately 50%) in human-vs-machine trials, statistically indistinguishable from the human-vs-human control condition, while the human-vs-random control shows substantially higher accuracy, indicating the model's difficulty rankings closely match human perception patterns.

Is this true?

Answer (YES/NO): YES